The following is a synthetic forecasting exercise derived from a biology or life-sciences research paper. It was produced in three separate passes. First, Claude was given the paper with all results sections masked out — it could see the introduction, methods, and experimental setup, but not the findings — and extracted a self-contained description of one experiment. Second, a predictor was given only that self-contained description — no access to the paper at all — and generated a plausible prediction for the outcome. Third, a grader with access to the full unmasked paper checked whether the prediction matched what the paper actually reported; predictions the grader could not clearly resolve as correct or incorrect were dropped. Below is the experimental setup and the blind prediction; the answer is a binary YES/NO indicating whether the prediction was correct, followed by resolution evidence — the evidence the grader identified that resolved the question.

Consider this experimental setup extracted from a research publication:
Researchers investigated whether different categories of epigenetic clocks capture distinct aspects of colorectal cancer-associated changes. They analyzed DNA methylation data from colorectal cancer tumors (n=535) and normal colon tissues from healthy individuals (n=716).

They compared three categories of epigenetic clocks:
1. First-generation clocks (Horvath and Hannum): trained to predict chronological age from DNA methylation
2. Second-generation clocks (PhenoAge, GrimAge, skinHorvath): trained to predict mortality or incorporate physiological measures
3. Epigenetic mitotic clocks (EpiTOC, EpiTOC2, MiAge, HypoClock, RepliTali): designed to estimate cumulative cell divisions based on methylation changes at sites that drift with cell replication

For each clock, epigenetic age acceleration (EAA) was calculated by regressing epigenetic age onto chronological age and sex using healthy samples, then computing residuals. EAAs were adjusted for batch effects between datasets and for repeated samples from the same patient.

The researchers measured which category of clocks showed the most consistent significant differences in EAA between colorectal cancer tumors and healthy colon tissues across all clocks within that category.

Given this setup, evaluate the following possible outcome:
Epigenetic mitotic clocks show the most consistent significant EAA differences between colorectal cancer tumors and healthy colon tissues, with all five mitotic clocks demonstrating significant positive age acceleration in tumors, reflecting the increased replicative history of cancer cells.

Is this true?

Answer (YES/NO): NO